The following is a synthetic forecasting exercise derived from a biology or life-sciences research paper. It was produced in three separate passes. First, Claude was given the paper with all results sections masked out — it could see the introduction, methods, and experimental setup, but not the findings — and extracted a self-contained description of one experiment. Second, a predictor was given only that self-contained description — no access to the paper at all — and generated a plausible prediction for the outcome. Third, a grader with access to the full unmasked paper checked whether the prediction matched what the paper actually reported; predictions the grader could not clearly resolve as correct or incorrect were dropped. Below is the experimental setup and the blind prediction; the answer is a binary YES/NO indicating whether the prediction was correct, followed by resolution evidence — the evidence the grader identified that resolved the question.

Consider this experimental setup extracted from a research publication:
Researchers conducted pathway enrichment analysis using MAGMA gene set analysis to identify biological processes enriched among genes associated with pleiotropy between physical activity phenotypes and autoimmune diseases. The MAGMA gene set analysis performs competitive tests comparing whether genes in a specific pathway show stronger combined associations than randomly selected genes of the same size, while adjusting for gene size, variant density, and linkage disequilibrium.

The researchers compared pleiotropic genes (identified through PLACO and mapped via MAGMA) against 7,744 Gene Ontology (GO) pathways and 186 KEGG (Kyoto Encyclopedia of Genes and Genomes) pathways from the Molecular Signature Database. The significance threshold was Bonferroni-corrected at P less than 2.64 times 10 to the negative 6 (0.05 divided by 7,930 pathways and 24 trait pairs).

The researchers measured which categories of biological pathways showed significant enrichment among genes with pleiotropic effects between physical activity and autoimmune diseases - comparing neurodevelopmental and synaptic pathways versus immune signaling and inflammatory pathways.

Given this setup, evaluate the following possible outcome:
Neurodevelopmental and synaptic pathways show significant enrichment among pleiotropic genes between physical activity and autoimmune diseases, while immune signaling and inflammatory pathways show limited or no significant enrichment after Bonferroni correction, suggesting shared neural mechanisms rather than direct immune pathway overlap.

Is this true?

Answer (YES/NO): NO